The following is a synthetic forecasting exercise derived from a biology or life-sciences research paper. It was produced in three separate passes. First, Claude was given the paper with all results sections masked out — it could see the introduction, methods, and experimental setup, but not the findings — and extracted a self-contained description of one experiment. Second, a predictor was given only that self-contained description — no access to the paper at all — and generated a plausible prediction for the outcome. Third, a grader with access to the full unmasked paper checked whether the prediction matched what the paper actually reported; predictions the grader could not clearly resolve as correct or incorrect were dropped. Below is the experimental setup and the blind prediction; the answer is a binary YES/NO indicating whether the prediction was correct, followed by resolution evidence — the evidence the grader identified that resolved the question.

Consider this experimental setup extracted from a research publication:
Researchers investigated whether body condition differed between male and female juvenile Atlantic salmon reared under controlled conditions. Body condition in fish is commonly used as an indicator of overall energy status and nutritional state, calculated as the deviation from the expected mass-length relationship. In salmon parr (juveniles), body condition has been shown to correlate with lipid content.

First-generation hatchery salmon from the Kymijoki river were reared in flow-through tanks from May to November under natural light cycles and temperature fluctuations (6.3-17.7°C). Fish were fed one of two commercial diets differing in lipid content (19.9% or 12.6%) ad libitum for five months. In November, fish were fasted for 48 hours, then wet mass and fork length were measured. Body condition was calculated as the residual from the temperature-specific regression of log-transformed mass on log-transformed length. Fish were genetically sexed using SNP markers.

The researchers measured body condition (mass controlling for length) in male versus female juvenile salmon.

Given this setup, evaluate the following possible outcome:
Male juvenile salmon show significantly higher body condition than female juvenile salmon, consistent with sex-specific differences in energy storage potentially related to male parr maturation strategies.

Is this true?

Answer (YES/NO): NO